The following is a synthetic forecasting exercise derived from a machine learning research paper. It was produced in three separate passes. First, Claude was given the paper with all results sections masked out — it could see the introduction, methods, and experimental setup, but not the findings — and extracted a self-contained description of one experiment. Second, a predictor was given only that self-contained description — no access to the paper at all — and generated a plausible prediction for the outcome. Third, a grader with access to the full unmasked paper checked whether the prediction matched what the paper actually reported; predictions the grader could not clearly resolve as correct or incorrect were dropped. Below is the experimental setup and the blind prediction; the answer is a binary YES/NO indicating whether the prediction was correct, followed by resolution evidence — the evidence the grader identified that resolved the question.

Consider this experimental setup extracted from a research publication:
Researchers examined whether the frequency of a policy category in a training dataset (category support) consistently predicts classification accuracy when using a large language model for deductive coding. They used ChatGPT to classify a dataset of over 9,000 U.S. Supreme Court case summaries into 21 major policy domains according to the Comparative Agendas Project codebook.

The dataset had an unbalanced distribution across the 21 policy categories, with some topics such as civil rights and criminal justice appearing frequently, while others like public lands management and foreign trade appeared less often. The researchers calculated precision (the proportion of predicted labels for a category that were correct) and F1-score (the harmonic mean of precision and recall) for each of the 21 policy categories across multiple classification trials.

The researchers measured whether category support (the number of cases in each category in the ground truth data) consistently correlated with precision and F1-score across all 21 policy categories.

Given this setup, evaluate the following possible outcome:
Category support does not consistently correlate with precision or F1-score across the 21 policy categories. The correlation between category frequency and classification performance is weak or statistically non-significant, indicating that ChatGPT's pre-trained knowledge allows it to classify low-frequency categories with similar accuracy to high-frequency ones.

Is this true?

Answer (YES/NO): NO